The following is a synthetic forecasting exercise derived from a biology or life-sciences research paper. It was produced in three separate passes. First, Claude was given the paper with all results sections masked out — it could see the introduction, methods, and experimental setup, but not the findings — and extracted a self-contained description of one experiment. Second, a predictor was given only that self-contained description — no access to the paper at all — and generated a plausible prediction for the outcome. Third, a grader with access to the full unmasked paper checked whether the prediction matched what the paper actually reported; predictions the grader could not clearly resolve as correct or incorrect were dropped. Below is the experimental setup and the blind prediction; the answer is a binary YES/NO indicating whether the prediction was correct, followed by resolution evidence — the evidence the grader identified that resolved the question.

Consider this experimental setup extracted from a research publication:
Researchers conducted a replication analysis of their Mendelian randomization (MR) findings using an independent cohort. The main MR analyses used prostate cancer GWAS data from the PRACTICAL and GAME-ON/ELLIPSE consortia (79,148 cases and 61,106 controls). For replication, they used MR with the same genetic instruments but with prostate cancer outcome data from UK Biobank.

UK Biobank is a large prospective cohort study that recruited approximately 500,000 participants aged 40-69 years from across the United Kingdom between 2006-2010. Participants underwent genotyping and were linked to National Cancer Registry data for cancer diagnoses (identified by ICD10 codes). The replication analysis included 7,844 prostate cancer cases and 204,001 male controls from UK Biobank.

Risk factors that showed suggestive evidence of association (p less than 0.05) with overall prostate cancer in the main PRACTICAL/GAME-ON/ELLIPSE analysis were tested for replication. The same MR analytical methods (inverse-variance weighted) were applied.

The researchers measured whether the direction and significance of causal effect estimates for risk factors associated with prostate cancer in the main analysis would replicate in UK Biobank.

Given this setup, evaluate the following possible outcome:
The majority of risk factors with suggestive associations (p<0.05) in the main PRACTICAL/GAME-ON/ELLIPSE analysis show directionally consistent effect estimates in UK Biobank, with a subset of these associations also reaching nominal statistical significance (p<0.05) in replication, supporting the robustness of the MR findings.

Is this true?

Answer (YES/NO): NO